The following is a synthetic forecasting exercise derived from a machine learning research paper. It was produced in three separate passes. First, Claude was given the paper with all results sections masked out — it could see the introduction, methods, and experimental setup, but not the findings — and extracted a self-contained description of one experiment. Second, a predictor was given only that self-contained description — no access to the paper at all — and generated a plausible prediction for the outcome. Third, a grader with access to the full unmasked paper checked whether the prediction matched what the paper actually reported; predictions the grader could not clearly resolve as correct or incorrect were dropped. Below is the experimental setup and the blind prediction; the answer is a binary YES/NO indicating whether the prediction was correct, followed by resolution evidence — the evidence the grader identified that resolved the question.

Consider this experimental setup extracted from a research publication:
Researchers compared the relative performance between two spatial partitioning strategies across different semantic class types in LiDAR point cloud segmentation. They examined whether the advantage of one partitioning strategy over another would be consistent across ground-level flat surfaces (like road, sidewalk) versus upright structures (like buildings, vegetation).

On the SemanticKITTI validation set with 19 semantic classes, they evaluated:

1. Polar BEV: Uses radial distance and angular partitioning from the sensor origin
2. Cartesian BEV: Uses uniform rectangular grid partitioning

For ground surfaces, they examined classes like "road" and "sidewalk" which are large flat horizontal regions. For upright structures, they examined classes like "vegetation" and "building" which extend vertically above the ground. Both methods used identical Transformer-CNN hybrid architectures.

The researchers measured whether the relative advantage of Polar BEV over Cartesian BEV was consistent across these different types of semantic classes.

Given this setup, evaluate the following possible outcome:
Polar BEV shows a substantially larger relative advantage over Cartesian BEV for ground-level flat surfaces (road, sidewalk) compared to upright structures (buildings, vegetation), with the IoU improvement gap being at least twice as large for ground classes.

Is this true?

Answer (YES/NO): NO